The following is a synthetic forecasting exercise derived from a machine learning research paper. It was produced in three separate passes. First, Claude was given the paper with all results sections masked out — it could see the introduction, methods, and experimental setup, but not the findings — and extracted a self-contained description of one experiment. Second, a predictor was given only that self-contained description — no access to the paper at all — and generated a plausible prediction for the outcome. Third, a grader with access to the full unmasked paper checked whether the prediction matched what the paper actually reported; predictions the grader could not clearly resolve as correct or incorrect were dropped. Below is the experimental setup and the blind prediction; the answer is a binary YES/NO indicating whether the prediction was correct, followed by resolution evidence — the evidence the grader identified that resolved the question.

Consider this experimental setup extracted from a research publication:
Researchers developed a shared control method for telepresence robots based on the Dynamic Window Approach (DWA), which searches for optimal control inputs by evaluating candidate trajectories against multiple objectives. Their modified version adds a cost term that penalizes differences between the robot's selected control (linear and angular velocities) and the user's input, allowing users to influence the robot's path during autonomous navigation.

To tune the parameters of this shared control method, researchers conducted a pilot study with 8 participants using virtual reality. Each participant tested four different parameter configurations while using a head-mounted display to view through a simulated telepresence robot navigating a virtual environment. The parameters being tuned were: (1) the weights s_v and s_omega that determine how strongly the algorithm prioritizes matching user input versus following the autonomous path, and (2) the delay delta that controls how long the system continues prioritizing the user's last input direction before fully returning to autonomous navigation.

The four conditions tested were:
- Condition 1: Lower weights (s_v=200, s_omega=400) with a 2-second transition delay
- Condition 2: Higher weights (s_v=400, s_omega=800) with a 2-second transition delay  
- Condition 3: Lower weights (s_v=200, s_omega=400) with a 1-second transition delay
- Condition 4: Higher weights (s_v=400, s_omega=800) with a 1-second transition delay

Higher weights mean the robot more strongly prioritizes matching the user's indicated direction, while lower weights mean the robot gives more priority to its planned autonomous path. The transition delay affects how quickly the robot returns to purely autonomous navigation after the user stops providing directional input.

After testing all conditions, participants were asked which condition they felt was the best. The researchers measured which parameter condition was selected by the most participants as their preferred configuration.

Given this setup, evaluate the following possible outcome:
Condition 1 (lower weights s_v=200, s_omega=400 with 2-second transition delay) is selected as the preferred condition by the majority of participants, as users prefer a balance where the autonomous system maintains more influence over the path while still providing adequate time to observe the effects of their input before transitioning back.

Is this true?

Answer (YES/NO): NO